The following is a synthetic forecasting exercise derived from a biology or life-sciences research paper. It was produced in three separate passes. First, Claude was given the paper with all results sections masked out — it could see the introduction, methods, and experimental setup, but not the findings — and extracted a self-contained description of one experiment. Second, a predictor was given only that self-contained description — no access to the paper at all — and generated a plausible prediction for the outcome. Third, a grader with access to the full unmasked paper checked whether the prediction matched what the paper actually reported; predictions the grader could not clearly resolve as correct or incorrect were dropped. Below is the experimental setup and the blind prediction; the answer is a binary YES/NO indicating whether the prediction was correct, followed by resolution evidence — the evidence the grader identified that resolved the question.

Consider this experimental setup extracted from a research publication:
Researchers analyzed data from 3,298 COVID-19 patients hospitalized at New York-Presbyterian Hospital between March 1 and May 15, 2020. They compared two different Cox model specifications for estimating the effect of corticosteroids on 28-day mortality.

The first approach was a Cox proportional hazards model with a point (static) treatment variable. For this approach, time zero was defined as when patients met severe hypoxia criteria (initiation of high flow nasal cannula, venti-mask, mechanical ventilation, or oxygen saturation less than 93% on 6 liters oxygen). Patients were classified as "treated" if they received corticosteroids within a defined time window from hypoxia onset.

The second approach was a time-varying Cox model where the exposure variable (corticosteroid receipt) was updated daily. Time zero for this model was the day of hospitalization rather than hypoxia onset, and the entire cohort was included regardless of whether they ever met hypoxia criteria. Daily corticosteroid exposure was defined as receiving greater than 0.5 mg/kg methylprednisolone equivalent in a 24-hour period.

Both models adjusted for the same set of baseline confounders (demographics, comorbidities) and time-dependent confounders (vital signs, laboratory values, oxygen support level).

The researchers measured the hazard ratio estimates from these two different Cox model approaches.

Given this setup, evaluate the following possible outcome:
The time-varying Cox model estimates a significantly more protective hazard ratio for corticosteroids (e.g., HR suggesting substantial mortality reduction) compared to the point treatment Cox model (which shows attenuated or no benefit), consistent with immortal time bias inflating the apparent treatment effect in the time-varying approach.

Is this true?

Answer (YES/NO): NO